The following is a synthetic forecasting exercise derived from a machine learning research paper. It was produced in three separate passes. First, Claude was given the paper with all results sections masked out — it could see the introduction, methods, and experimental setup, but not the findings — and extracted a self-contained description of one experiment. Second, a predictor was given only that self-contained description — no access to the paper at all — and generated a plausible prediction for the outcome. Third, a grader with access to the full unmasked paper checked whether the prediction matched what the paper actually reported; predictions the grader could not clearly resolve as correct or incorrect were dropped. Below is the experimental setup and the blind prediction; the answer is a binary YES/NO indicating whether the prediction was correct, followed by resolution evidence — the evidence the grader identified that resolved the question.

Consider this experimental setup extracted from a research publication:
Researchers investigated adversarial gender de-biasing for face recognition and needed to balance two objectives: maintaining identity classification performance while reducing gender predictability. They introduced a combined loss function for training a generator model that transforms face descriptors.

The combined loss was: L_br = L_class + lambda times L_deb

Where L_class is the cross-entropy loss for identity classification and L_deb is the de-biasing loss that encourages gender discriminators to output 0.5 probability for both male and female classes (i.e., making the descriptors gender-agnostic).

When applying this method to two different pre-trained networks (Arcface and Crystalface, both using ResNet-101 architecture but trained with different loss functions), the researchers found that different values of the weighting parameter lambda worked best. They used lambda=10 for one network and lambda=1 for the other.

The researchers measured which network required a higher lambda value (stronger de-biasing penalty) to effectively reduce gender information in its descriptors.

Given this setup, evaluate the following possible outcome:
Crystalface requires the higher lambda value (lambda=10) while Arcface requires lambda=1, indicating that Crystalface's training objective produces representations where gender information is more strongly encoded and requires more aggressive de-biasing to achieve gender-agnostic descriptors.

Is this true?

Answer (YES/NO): NO